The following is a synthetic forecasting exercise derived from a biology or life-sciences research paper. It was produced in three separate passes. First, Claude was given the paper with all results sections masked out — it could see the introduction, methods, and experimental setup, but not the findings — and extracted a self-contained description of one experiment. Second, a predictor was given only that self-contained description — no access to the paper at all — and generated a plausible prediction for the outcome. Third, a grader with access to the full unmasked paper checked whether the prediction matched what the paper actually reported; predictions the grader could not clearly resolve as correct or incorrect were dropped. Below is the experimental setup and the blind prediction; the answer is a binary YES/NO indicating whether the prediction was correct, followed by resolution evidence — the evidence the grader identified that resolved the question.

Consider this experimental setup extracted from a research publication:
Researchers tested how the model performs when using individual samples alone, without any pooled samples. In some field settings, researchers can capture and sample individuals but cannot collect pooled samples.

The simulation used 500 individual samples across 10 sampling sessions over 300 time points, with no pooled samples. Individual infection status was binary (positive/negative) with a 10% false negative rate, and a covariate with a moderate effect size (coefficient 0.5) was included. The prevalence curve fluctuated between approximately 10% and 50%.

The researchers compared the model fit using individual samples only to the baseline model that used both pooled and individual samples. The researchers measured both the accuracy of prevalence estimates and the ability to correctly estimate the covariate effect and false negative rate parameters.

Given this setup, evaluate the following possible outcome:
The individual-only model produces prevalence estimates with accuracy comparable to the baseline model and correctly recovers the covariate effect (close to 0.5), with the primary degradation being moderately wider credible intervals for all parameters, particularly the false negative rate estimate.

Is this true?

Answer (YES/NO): NO